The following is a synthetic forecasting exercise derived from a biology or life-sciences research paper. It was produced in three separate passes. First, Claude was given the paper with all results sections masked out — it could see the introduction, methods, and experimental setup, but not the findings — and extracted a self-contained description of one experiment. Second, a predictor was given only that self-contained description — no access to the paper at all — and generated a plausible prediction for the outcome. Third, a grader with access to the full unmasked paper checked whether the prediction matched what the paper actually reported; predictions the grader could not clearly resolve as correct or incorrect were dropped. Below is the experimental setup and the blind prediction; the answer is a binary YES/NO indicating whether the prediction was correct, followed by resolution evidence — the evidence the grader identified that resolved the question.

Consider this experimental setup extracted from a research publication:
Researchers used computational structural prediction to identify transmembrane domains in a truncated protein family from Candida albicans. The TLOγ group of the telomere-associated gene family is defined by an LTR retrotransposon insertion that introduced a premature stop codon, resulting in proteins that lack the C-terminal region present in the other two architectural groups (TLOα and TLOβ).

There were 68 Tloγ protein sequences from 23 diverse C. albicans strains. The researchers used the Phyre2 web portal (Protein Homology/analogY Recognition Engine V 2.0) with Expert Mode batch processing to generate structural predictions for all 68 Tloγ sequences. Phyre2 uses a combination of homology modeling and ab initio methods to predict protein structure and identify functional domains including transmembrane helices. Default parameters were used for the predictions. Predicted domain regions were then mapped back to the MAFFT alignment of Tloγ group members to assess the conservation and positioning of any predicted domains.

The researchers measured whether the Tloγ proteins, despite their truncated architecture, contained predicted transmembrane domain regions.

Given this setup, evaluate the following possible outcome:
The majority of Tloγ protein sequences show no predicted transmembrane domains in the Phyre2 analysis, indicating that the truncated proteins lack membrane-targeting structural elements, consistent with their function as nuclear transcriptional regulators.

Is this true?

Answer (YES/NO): NO